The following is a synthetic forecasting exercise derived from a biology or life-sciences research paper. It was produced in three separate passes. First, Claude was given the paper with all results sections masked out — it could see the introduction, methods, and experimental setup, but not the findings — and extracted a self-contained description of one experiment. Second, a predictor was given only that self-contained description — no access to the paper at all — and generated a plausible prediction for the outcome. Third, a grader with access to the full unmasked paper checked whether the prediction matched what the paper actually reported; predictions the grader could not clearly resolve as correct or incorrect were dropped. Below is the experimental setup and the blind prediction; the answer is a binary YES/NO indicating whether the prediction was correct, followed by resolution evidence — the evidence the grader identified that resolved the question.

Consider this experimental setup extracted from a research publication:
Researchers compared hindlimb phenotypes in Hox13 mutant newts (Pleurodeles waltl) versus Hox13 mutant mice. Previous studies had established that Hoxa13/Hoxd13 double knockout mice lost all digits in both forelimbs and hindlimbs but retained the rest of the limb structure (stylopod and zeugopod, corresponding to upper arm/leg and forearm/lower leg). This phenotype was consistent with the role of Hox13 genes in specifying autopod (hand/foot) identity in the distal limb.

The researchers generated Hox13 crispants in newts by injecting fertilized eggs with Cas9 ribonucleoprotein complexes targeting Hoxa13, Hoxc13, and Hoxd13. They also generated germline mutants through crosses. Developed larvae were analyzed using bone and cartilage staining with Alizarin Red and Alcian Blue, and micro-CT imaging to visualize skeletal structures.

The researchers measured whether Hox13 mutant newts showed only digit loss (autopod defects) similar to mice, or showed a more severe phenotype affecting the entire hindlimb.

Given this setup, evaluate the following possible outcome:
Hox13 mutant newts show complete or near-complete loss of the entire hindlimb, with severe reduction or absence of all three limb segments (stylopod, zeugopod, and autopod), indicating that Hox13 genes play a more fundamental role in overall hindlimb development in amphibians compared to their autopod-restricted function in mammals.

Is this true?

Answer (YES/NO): YES